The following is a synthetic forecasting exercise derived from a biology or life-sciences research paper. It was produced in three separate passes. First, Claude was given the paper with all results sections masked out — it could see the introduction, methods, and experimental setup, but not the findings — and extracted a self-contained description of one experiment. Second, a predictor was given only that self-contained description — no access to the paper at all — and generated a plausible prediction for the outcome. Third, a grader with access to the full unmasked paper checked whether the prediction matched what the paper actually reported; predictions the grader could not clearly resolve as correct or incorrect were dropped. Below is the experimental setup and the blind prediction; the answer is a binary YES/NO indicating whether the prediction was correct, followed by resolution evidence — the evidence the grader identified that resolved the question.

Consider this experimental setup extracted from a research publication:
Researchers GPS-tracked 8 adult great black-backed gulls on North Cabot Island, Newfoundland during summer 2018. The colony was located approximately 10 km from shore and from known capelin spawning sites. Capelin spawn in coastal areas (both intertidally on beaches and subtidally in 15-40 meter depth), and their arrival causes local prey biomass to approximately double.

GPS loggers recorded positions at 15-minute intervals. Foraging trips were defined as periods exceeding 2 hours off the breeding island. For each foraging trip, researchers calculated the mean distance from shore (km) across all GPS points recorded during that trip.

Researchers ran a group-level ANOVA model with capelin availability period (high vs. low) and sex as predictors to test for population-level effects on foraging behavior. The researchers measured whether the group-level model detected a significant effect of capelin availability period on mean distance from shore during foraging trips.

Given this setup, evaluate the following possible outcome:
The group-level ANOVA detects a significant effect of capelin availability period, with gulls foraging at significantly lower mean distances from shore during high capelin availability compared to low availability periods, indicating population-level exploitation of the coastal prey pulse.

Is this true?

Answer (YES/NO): NO